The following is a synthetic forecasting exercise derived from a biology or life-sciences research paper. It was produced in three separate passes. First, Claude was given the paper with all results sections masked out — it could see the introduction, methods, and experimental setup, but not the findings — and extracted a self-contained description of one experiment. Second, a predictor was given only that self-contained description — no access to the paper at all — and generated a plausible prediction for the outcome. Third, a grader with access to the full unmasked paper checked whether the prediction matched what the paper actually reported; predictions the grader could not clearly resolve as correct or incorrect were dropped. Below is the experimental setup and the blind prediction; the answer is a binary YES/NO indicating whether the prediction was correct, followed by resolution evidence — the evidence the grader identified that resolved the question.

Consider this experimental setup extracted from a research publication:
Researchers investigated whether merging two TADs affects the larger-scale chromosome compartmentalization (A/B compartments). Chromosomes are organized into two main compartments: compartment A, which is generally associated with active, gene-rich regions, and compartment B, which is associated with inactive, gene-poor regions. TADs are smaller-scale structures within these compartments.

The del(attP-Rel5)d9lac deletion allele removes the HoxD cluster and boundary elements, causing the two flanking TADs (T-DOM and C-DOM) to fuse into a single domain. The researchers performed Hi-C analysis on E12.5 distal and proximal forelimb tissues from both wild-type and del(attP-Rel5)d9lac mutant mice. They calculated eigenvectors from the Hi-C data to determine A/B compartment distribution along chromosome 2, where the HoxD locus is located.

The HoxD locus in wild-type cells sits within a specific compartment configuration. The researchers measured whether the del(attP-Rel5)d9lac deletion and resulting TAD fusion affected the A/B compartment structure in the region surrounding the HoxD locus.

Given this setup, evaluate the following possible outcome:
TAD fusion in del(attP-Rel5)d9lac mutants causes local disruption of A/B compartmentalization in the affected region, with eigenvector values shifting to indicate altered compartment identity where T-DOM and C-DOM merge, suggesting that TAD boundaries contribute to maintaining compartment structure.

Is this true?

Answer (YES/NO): NO